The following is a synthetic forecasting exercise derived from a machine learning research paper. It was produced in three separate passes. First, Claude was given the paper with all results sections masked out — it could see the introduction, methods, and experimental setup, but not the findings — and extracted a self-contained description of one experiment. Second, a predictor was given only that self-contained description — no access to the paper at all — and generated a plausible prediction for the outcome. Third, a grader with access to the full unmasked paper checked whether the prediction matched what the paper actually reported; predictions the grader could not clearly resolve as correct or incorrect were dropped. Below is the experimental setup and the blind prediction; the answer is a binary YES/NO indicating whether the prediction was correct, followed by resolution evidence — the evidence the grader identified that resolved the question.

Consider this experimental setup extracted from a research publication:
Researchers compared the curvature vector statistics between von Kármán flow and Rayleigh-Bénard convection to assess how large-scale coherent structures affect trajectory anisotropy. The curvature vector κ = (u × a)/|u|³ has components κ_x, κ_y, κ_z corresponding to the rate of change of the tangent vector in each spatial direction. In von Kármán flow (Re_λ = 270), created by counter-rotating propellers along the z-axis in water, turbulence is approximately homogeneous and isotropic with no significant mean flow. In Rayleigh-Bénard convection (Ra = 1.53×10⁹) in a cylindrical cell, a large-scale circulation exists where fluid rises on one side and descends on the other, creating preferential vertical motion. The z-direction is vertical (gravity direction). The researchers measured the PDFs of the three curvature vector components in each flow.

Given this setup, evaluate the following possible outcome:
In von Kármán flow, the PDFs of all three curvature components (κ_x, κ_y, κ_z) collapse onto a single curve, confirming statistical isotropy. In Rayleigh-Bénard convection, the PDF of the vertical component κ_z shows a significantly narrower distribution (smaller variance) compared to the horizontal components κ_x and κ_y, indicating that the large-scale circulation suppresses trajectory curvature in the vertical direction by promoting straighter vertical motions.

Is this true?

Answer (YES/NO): NO